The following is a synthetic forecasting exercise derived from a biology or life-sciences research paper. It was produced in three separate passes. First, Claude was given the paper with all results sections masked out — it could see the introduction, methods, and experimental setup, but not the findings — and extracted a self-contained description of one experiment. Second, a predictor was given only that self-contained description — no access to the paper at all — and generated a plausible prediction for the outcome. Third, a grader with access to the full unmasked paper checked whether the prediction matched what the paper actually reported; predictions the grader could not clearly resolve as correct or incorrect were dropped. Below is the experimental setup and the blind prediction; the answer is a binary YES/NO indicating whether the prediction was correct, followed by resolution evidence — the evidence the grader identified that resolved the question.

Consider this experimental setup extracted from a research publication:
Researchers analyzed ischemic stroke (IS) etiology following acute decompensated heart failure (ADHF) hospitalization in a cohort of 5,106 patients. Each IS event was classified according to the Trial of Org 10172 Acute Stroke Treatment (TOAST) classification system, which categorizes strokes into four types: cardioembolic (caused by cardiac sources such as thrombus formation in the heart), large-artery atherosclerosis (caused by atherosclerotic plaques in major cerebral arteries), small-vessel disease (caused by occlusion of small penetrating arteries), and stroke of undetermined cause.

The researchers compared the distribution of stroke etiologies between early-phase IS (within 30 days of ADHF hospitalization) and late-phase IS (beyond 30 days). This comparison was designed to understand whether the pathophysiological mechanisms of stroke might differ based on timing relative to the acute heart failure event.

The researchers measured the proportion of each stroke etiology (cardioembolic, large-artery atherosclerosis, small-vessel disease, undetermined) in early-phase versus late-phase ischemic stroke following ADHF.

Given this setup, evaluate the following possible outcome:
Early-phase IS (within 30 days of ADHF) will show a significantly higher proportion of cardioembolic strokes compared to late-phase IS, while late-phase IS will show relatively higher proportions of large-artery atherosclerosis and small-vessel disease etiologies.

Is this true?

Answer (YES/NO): NO